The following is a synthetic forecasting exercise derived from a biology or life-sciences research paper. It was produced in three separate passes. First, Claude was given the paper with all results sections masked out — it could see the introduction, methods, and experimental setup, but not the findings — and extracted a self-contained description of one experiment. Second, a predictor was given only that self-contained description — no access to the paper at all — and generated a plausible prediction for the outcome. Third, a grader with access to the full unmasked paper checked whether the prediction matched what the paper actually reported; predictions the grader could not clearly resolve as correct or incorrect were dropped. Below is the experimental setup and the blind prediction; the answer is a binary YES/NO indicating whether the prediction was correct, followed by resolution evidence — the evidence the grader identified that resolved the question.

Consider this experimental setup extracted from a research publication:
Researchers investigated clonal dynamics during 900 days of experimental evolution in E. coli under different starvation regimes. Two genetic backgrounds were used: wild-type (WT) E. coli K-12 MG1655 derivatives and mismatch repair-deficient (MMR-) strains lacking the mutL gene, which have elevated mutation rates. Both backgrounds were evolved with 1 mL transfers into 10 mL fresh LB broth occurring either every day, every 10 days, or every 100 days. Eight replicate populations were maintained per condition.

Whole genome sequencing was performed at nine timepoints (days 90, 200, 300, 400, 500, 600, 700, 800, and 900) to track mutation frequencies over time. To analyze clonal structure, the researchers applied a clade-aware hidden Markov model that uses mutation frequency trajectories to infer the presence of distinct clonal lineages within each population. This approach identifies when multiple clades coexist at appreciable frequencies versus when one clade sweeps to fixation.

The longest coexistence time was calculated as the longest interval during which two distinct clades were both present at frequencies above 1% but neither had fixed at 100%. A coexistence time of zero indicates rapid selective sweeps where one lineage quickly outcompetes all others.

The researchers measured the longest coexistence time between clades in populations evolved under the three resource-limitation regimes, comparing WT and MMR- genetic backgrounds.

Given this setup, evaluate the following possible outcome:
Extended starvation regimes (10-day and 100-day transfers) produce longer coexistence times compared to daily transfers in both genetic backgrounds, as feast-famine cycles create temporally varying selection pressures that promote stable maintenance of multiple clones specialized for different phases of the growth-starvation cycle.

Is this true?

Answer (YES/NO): NO